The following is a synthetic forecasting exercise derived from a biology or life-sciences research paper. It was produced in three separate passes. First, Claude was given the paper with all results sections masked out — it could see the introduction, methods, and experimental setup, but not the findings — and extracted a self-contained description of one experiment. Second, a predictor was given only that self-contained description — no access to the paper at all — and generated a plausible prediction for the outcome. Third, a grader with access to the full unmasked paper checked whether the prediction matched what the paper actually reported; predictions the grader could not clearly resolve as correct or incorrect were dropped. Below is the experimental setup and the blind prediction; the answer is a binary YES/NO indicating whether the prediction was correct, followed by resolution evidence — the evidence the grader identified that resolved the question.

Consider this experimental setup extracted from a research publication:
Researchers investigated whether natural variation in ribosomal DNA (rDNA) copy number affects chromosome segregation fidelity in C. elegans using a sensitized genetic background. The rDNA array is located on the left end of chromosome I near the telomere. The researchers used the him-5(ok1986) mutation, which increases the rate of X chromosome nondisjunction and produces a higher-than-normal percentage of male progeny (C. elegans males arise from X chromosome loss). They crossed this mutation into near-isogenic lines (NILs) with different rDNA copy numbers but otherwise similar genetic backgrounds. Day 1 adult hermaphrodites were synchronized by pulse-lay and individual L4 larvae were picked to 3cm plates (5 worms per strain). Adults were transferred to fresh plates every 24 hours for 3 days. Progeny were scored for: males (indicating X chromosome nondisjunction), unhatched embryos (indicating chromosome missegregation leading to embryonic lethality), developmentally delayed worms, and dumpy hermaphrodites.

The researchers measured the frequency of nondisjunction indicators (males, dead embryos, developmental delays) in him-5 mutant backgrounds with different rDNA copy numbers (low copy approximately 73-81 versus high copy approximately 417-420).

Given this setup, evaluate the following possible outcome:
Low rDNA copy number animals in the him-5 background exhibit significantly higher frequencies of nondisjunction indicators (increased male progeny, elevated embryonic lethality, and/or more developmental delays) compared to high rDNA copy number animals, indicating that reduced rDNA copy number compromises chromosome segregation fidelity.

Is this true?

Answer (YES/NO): NO